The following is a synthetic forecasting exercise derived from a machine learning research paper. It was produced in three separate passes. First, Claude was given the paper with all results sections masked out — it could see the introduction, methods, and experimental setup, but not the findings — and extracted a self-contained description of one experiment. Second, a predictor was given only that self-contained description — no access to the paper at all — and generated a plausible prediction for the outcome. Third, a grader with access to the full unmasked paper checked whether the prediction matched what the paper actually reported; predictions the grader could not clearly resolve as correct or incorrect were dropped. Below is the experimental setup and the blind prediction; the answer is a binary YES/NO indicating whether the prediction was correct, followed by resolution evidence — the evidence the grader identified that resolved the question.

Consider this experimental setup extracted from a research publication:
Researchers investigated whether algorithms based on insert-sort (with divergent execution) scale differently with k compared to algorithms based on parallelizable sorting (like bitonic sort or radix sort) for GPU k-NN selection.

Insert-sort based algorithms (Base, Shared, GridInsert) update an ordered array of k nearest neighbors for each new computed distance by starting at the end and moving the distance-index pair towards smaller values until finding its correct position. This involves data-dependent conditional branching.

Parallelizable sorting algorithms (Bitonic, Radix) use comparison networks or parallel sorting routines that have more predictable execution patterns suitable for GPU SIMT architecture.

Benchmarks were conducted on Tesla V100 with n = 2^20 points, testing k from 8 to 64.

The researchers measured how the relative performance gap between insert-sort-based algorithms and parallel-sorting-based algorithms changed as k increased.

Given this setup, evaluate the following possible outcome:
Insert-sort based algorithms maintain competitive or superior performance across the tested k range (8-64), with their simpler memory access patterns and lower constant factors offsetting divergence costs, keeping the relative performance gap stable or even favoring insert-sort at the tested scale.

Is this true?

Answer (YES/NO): NO